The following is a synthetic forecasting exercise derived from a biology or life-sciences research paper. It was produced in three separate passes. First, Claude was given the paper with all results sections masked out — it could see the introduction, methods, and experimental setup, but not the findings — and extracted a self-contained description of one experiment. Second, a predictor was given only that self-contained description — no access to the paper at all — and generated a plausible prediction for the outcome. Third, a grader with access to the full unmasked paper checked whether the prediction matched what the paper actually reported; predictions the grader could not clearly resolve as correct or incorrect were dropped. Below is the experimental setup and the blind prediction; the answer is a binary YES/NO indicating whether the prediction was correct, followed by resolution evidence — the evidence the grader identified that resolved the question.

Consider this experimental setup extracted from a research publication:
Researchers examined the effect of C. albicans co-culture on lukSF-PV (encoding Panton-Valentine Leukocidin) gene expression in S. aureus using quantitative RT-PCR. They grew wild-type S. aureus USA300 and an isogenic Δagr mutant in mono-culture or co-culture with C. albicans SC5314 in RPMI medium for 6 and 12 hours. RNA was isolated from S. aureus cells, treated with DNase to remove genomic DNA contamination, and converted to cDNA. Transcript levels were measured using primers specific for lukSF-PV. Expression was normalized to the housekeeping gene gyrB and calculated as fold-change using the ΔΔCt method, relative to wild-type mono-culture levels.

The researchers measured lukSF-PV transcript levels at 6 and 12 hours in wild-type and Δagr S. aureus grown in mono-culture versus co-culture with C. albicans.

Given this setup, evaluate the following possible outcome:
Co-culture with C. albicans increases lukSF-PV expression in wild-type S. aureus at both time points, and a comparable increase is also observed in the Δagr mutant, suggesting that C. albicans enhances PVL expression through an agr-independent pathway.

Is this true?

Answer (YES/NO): NO